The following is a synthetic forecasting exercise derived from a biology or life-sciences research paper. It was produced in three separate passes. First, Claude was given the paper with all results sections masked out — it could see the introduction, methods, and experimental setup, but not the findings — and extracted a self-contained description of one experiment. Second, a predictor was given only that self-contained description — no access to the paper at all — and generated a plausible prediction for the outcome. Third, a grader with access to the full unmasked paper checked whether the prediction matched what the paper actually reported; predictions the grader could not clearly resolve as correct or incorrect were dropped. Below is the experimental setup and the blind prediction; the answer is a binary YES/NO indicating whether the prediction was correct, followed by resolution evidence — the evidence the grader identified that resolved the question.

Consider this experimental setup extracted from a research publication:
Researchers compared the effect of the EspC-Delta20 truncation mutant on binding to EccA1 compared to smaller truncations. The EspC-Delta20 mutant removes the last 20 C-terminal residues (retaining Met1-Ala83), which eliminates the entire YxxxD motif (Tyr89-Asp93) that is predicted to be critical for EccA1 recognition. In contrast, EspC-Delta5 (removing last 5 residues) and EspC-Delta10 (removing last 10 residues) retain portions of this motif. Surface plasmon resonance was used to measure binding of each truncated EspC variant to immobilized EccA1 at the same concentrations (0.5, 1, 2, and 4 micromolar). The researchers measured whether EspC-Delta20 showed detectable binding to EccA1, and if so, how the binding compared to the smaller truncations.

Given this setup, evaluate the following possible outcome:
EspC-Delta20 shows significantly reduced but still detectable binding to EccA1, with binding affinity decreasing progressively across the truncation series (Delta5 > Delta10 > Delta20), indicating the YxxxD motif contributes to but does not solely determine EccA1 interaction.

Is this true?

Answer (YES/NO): NO